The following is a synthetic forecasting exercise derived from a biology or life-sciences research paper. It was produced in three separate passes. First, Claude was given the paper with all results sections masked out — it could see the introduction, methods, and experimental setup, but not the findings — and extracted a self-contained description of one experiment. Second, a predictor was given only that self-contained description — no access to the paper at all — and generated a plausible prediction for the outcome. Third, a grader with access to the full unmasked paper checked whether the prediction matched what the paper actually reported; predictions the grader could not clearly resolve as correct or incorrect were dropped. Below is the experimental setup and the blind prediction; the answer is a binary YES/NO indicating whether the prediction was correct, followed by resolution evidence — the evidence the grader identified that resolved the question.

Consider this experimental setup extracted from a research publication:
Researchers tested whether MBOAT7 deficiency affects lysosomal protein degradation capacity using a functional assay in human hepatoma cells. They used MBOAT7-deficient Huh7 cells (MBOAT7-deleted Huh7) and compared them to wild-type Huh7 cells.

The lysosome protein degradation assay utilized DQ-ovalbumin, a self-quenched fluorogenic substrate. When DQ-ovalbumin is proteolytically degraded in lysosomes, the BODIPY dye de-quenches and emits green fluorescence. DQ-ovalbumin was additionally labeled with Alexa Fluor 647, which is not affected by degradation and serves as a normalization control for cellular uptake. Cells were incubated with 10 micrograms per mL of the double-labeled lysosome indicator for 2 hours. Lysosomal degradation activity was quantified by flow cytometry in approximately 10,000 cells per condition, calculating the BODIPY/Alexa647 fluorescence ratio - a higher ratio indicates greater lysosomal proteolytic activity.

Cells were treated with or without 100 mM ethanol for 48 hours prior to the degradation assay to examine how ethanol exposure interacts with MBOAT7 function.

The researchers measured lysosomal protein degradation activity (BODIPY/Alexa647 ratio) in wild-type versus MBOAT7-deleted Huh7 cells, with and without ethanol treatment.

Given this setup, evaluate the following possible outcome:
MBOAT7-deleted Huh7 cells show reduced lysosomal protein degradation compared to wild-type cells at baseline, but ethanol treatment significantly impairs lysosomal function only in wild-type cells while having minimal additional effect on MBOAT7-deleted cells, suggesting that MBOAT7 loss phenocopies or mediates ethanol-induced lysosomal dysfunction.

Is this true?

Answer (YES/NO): NO